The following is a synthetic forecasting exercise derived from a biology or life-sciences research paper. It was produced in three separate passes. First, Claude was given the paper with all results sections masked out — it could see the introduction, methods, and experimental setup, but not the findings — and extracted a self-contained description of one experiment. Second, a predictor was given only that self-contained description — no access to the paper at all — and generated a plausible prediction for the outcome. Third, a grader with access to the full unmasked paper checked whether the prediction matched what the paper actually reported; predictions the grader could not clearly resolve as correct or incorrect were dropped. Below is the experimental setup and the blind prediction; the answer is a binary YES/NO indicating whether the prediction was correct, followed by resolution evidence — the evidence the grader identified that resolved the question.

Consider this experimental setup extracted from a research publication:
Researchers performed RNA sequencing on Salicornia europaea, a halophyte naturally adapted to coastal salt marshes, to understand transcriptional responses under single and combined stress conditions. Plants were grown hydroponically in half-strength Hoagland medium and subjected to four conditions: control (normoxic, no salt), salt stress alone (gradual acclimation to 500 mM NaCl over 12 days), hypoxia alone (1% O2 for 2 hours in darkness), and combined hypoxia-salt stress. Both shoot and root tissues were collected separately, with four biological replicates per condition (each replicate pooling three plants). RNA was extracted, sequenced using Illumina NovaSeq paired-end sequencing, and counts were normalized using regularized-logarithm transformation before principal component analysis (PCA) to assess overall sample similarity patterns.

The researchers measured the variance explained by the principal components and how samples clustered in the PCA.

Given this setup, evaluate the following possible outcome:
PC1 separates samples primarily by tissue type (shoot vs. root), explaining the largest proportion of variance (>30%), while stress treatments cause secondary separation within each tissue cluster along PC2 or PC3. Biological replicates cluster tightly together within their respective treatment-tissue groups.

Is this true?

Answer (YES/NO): YES